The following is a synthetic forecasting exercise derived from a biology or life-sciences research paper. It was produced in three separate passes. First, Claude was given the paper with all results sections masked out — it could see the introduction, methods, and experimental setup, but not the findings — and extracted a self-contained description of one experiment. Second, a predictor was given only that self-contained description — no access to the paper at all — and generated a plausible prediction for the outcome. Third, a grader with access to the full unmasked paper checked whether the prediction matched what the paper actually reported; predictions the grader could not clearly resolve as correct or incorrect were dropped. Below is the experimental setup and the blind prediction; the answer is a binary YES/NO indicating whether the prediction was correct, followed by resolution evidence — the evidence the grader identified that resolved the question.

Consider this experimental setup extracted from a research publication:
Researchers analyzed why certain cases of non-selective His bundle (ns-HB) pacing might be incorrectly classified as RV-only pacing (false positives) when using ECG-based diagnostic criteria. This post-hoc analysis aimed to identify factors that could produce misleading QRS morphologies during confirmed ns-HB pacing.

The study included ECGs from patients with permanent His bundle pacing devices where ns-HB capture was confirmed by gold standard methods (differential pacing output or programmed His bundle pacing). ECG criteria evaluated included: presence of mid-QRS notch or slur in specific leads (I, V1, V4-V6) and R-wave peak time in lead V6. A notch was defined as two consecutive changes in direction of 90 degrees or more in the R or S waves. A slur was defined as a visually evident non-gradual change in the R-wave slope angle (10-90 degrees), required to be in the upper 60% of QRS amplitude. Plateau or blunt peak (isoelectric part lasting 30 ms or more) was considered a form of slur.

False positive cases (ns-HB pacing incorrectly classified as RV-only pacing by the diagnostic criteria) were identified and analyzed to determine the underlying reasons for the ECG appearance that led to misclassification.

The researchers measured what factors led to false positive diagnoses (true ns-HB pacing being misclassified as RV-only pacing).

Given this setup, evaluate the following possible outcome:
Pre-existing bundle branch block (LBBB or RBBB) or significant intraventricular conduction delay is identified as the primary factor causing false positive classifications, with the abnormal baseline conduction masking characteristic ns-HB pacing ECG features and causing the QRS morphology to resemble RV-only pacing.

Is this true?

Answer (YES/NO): NO